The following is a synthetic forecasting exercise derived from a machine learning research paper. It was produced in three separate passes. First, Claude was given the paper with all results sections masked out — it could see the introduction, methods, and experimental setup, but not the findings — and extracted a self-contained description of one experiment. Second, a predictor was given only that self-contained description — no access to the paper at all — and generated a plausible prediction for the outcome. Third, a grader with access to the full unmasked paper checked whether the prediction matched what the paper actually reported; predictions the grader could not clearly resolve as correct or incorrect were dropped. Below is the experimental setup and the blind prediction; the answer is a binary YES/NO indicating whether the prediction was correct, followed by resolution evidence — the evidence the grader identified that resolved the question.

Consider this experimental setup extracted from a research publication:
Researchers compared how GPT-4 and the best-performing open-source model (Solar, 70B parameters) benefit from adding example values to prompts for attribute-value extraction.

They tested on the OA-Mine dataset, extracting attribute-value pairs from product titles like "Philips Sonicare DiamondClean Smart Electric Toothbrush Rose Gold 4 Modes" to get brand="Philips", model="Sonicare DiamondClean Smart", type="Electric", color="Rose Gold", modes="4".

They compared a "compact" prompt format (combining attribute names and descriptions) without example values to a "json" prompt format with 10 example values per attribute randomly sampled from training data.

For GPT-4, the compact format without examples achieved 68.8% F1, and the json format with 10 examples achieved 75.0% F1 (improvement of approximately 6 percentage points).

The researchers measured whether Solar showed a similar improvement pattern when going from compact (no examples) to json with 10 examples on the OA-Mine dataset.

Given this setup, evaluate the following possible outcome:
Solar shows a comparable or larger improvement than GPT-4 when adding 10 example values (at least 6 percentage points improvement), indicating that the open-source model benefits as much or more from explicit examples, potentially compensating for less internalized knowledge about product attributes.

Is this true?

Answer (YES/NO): NO